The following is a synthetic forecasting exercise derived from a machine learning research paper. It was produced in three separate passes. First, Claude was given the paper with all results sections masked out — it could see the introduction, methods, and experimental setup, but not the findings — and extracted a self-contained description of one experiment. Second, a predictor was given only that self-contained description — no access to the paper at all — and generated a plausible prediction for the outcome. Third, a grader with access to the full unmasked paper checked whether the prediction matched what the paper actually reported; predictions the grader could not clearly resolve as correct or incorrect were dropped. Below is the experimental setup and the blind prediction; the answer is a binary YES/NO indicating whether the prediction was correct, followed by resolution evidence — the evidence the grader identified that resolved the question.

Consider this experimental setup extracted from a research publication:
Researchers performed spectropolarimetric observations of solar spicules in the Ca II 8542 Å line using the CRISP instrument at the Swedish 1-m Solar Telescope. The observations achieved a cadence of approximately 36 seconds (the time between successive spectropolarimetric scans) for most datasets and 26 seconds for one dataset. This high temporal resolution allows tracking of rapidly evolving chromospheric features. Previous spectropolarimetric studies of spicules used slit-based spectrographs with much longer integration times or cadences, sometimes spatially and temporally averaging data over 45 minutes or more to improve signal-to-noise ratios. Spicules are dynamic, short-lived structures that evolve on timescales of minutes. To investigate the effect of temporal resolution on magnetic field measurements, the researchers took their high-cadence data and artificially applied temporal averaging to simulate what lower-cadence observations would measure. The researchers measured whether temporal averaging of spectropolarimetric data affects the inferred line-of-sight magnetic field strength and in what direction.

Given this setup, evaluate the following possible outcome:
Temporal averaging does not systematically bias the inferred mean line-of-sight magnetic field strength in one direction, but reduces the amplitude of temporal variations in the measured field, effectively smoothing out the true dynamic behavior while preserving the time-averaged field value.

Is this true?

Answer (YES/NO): NO